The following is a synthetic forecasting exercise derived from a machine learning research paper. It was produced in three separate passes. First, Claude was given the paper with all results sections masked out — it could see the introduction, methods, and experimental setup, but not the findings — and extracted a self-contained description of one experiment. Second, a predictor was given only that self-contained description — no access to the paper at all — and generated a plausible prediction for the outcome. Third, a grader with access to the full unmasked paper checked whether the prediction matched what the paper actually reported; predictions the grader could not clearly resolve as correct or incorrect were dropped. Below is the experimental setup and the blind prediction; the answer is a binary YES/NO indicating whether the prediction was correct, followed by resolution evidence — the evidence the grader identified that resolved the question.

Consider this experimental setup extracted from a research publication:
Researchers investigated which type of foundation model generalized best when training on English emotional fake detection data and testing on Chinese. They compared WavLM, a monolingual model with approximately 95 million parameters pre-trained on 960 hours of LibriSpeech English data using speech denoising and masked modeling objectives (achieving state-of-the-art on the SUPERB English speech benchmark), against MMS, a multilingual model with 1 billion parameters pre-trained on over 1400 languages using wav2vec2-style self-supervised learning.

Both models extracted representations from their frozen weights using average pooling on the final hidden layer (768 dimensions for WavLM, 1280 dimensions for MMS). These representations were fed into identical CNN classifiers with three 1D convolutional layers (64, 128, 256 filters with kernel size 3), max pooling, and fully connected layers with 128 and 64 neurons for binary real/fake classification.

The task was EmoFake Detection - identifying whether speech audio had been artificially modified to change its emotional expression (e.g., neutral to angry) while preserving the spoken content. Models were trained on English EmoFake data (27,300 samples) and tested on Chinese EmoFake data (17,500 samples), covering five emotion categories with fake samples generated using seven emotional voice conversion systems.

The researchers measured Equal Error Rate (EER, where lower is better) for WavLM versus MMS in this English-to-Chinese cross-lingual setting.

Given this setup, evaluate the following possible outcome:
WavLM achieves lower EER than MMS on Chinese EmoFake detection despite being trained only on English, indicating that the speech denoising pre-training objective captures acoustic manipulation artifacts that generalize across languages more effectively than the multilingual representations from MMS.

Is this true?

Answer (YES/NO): NO